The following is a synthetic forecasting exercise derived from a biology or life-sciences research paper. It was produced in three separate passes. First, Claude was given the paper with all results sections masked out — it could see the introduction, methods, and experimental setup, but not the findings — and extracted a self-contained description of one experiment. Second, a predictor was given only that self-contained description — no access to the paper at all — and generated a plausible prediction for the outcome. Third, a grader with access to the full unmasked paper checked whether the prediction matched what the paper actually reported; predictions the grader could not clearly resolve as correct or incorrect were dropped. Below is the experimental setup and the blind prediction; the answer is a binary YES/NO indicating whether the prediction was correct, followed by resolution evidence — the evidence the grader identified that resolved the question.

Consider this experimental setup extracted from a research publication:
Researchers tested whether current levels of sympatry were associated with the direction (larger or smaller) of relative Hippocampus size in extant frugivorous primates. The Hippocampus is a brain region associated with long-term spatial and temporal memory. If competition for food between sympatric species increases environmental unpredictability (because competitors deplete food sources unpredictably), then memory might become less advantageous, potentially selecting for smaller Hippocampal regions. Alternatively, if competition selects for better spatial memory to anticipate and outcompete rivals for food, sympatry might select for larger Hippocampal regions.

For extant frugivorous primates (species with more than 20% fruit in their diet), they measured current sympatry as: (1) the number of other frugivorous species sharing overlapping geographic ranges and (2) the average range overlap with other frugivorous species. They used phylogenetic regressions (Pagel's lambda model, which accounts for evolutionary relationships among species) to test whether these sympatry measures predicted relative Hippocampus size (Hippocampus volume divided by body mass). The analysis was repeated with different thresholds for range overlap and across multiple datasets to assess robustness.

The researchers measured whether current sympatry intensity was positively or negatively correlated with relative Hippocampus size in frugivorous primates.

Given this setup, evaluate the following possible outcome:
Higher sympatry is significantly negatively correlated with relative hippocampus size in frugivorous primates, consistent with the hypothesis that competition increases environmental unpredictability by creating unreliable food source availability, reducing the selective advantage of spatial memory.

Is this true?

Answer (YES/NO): NO